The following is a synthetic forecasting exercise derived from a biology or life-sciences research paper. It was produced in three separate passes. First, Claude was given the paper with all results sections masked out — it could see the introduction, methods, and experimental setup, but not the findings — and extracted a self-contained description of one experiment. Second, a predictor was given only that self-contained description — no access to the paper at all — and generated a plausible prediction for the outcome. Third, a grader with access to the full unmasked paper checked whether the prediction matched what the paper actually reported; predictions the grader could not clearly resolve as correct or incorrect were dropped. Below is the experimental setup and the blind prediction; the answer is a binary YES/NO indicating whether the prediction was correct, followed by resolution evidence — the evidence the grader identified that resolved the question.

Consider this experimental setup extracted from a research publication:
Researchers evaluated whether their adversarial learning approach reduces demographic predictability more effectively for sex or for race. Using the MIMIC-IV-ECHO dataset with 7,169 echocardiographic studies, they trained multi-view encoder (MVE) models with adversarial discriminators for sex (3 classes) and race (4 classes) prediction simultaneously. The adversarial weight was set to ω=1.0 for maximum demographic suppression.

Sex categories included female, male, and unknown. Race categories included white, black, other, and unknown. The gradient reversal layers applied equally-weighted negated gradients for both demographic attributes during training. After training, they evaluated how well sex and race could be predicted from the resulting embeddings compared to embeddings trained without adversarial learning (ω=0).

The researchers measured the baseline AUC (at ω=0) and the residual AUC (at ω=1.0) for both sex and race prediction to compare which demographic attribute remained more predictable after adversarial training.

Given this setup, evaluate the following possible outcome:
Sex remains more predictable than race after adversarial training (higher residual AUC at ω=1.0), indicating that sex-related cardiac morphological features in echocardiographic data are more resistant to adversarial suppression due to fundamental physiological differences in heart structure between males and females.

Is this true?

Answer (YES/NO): NO